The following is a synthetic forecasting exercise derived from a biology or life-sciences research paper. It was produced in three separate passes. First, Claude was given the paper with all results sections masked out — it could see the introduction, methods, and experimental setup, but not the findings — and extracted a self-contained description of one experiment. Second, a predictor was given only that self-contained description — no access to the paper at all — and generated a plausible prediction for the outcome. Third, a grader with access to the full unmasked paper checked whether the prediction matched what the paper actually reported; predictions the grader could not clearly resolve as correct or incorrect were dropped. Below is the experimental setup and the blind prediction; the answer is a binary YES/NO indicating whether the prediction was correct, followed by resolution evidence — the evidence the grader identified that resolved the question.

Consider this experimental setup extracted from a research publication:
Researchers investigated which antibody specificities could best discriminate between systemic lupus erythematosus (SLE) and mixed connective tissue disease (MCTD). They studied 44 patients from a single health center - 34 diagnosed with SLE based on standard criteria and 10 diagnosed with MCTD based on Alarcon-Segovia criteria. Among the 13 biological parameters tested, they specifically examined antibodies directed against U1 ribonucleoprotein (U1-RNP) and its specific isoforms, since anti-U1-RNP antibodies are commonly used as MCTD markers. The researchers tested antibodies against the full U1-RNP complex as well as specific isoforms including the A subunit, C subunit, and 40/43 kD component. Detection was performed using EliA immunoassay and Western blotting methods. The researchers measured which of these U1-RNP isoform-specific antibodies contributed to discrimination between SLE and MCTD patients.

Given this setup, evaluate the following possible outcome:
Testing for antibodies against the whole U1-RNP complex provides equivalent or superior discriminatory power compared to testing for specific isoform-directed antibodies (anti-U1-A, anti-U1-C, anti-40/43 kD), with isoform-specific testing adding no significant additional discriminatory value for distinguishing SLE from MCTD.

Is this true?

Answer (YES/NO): NO